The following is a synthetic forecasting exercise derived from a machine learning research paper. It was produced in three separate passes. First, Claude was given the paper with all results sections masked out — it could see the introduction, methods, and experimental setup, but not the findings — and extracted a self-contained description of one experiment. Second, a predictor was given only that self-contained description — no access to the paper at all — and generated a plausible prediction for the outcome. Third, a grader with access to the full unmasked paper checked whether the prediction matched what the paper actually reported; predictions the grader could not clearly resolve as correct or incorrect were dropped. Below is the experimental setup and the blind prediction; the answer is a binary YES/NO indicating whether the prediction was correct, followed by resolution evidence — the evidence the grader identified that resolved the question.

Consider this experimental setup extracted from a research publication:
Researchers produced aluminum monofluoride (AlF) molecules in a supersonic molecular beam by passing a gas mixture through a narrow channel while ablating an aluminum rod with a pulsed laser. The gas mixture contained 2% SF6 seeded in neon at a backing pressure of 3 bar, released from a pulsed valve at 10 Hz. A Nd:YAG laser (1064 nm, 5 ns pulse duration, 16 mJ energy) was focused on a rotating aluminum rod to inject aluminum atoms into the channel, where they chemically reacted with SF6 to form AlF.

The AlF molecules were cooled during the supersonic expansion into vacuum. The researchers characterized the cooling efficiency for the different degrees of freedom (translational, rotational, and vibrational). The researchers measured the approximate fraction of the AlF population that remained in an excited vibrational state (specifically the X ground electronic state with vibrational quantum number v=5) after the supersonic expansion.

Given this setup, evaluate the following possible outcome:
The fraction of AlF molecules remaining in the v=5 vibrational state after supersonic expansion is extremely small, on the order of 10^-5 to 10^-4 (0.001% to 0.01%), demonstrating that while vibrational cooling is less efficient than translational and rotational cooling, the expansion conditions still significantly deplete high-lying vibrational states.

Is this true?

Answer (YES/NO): NO